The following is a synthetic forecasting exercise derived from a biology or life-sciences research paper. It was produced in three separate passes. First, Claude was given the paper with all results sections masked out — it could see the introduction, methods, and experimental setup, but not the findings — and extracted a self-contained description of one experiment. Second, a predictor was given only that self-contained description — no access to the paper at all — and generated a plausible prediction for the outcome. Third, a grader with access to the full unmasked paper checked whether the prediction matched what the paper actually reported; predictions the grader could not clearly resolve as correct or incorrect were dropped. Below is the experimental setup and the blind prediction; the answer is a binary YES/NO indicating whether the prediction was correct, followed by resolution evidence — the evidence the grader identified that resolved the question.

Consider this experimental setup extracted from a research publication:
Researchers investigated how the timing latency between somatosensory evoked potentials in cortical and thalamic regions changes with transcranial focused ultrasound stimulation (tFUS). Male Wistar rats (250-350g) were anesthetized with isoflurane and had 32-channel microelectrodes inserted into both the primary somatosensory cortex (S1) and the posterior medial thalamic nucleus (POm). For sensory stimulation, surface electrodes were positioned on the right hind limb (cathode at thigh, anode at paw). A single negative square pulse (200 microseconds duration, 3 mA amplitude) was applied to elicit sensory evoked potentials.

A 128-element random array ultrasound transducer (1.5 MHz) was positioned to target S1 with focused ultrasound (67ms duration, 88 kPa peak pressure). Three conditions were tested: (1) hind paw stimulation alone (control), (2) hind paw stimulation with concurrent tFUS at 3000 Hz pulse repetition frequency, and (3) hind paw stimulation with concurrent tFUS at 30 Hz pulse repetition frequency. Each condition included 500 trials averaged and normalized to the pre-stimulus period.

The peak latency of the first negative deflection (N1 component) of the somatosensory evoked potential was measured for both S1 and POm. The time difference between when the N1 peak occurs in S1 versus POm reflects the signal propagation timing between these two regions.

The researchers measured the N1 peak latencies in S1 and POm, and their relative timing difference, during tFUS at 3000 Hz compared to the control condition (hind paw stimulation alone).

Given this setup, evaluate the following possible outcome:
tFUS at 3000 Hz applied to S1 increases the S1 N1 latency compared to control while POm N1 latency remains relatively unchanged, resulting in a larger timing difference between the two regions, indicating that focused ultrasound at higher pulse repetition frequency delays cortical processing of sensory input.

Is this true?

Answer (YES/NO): NO